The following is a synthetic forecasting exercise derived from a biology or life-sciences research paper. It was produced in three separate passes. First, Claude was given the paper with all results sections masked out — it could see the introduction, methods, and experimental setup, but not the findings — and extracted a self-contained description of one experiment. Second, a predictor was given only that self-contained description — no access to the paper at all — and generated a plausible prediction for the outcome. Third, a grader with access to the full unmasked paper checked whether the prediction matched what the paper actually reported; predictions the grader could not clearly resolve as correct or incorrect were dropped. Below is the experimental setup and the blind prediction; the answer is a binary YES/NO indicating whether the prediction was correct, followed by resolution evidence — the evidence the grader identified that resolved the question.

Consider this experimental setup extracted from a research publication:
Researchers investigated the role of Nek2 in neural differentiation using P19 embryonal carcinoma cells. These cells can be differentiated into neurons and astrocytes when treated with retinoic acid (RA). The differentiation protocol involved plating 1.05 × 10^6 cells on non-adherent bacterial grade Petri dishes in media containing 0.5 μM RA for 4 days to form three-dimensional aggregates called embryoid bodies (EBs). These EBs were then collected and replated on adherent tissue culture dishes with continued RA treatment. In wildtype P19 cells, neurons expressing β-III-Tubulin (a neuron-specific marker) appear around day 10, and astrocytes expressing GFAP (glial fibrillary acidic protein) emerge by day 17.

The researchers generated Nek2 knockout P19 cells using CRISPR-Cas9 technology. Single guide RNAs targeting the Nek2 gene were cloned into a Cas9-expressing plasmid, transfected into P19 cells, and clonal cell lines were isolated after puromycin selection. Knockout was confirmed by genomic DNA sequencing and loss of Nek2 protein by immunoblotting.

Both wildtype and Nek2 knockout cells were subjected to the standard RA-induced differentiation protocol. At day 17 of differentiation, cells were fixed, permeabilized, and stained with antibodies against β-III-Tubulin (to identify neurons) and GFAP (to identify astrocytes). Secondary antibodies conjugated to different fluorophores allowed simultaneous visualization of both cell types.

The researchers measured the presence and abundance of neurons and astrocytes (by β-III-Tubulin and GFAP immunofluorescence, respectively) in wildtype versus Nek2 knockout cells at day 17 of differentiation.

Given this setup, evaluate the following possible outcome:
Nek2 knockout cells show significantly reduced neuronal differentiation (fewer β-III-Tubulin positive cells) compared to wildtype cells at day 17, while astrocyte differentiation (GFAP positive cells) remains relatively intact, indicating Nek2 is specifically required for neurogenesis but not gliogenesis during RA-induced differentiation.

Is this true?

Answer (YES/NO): NO